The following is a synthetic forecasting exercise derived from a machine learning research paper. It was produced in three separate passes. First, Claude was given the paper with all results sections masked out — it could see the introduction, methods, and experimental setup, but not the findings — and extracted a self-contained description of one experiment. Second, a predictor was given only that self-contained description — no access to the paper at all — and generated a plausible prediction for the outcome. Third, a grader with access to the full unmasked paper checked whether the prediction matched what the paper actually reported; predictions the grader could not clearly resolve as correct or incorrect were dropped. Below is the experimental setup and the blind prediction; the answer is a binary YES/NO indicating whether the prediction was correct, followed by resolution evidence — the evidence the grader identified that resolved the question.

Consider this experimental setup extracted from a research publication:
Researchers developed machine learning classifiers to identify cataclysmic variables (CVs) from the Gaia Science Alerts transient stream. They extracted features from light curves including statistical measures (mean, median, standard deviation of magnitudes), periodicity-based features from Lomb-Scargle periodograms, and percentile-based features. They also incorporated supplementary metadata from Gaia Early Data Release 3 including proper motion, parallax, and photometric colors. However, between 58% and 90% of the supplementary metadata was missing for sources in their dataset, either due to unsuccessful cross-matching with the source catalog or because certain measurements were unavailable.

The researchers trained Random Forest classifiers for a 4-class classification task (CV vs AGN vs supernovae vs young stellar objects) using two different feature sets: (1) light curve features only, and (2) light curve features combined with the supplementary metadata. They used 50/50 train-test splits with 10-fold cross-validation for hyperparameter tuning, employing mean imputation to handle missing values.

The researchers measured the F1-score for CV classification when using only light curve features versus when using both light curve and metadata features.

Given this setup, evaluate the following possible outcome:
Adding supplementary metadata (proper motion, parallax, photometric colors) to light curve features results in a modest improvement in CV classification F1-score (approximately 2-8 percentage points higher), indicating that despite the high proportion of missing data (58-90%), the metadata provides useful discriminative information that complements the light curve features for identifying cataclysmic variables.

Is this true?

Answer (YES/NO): NO